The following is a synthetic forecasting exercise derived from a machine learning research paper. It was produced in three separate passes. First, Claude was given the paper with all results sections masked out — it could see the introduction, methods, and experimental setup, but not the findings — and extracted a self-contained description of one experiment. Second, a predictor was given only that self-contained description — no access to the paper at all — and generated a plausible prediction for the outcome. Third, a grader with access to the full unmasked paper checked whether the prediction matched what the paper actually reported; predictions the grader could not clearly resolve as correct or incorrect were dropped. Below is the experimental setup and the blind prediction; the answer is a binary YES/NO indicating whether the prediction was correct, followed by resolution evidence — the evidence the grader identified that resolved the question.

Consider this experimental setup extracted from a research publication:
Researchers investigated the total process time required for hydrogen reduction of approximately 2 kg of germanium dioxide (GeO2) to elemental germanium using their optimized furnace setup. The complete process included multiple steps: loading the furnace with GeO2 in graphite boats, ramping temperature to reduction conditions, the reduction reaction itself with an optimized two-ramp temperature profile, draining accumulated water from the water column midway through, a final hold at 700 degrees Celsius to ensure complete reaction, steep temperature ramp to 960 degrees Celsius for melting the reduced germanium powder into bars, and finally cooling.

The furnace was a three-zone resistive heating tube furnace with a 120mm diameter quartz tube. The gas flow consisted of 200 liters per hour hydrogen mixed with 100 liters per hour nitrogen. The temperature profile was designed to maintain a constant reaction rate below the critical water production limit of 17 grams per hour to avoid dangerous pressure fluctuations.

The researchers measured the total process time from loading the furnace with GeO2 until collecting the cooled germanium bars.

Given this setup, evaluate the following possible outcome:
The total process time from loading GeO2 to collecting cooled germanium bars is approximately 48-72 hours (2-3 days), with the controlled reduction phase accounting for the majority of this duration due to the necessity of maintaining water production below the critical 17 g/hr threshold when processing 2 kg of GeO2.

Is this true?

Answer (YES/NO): NO